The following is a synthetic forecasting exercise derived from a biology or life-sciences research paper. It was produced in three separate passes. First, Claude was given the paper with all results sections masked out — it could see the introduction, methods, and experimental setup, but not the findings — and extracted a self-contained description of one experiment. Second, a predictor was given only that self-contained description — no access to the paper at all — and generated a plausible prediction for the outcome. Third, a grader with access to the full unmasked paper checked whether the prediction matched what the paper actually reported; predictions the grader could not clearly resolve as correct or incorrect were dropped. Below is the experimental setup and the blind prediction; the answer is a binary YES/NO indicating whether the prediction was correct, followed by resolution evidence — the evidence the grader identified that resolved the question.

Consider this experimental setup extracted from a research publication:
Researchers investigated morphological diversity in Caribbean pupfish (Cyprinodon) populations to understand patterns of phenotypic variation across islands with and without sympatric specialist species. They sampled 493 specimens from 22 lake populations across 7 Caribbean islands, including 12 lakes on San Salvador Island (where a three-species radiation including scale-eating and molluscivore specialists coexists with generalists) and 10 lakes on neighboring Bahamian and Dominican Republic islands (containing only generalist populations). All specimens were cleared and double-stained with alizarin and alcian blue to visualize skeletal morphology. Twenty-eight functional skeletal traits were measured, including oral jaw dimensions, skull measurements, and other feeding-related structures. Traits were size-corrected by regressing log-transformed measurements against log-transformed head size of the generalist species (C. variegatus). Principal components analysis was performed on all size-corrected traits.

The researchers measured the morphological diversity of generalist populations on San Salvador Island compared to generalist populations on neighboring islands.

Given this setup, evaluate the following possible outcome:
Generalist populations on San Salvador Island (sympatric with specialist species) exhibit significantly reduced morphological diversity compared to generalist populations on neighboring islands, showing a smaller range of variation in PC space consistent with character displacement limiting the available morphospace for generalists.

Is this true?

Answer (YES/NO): NO